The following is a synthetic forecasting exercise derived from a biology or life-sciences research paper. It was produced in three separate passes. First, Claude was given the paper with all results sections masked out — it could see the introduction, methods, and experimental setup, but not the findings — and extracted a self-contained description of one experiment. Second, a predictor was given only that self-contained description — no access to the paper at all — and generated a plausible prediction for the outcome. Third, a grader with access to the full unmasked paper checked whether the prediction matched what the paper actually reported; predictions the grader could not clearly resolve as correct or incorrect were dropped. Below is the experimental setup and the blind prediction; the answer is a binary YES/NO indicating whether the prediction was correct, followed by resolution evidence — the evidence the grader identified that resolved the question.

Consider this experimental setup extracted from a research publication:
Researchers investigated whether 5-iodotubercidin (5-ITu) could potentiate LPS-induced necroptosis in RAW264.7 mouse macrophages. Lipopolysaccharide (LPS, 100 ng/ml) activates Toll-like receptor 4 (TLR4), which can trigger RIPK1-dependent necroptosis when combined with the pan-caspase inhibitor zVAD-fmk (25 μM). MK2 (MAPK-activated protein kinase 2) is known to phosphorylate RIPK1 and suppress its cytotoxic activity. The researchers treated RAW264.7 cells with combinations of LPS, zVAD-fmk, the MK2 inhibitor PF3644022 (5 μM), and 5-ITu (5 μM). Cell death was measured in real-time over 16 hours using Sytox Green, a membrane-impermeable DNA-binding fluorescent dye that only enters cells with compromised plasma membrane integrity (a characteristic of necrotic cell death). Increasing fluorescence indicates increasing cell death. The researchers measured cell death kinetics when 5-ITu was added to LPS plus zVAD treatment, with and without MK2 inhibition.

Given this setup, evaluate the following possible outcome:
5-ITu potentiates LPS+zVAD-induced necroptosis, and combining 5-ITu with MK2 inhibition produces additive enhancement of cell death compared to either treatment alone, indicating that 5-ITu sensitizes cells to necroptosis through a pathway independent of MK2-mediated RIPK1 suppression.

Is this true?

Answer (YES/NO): YES